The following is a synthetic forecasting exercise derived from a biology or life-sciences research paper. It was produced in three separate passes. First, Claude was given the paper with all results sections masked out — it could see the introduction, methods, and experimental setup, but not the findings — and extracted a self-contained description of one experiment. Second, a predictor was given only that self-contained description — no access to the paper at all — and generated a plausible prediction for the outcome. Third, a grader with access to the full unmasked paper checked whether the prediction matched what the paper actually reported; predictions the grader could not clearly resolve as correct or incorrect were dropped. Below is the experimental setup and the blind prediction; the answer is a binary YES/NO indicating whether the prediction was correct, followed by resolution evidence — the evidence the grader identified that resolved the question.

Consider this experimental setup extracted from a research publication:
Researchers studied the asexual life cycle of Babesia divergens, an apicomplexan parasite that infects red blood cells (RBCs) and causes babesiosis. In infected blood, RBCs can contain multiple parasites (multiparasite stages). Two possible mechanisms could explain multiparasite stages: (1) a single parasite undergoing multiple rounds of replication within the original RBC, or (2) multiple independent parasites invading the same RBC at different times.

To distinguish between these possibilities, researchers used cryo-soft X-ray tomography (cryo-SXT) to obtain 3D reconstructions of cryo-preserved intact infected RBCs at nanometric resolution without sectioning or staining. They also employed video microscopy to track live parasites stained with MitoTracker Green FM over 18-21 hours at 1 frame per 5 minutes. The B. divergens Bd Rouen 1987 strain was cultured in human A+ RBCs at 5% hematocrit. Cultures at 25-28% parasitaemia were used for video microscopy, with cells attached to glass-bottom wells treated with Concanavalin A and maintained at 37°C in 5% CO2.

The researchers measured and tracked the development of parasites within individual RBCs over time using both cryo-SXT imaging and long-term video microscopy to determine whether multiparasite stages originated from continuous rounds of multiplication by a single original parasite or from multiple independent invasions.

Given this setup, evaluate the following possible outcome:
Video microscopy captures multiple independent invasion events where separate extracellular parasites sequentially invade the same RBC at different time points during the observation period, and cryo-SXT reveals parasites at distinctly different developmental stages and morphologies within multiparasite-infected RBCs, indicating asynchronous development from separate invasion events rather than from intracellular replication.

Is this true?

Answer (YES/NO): NO